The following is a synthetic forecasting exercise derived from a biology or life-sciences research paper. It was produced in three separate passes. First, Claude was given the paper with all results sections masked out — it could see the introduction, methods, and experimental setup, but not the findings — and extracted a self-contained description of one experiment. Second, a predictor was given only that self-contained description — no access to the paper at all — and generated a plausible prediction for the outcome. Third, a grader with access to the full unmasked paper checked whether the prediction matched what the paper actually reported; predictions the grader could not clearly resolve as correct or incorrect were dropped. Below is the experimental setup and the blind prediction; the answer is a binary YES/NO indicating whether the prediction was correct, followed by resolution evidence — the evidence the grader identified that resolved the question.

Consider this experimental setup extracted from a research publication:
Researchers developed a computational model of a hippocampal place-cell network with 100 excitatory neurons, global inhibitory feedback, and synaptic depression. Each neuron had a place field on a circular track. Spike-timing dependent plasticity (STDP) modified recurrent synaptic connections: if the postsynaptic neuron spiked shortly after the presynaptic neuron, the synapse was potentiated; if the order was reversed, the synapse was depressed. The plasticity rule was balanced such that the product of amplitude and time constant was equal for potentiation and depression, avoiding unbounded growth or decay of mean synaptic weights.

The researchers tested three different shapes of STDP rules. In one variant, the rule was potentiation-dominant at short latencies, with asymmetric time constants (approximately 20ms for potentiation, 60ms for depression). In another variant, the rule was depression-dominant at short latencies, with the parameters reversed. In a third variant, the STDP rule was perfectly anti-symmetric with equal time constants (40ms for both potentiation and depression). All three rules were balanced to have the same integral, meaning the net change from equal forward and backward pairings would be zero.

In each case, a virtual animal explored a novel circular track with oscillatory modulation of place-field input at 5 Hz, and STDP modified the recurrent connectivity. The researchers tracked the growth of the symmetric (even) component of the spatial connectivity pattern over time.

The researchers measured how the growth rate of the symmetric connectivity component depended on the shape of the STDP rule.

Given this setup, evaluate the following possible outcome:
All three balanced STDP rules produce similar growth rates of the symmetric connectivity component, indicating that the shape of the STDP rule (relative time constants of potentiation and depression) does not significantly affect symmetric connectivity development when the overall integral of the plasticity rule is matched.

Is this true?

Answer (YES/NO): NO